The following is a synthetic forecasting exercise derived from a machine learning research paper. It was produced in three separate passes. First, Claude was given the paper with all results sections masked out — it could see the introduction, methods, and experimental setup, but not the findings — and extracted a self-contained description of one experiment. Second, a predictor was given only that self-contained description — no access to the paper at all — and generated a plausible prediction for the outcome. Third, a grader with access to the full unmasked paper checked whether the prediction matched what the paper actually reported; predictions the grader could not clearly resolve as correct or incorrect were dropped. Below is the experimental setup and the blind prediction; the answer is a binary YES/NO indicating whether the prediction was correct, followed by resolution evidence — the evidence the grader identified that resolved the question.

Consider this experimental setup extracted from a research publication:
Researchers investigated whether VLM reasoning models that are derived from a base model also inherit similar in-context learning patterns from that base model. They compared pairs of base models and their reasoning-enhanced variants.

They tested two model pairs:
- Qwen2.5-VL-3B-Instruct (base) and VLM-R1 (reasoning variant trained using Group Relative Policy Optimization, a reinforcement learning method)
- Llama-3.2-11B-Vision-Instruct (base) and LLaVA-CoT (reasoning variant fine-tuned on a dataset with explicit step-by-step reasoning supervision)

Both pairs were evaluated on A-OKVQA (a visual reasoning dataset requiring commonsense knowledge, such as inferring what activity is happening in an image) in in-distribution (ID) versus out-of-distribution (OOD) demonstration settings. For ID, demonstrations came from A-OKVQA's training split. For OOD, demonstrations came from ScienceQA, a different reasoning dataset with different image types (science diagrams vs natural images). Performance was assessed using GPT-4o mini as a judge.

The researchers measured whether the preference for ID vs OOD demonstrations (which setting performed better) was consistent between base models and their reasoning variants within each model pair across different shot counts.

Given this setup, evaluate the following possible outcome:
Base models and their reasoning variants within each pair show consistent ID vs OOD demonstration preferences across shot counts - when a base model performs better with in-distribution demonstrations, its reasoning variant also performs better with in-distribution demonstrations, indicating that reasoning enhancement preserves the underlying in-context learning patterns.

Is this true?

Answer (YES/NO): YES